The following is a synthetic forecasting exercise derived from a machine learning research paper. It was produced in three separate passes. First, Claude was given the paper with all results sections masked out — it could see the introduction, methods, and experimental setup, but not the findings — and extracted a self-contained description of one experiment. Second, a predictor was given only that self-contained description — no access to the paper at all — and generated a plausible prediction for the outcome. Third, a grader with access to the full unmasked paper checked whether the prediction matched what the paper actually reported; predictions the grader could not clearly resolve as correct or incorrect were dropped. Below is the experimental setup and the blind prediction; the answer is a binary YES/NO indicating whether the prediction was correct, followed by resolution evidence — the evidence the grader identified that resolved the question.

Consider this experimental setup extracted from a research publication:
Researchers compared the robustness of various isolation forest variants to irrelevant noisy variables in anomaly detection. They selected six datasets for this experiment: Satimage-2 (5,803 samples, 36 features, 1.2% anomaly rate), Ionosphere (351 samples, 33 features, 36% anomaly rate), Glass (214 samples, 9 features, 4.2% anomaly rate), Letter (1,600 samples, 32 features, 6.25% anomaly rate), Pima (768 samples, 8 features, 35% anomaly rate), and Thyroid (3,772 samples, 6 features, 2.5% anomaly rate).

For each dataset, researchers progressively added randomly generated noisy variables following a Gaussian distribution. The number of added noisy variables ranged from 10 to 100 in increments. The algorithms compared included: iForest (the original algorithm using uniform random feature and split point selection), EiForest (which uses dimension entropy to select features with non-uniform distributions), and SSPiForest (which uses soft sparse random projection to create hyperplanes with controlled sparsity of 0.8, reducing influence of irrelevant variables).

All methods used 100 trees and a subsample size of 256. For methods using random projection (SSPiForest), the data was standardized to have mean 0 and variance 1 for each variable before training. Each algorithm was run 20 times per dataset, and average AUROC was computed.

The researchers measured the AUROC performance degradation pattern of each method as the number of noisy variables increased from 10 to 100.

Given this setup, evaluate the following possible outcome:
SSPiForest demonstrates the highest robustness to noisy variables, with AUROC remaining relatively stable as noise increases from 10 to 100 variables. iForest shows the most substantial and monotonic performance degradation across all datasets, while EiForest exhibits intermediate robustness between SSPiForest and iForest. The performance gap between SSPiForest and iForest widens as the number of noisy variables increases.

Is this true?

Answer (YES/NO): NO